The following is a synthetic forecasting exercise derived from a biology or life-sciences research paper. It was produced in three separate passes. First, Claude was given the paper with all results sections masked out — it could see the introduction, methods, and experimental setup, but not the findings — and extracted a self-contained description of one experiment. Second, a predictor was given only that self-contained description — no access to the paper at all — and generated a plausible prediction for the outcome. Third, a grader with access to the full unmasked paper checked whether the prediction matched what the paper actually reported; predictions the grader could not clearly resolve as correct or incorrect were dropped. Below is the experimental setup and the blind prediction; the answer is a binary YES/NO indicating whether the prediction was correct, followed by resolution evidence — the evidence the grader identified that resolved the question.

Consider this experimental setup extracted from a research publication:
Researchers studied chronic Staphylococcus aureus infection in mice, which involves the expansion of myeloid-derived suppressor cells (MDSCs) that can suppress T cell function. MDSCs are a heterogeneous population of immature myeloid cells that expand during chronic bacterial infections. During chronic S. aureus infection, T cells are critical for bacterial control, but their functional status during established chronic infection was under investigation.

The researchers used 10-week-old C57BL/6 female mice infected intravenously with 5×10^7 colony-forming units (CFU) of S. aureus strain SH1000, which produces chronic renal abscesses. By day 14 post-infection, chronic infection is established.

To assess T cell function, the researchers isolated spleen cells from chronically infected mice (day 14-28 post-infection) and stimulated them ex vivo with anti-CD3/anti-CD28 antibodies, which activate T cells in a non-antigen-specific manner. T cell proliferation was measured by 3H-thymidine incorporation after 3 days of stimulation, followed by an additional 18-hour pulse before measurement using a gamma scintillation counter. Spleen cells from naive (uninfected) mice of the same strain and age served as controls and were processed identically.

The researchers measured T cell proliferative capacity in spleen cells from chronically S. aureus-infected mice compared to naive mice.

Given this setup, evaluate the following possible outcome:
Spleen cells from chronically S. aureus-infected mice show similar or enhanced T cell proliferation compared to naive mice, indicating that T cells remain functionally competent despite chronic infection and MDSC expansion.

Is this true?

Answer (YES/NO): NO